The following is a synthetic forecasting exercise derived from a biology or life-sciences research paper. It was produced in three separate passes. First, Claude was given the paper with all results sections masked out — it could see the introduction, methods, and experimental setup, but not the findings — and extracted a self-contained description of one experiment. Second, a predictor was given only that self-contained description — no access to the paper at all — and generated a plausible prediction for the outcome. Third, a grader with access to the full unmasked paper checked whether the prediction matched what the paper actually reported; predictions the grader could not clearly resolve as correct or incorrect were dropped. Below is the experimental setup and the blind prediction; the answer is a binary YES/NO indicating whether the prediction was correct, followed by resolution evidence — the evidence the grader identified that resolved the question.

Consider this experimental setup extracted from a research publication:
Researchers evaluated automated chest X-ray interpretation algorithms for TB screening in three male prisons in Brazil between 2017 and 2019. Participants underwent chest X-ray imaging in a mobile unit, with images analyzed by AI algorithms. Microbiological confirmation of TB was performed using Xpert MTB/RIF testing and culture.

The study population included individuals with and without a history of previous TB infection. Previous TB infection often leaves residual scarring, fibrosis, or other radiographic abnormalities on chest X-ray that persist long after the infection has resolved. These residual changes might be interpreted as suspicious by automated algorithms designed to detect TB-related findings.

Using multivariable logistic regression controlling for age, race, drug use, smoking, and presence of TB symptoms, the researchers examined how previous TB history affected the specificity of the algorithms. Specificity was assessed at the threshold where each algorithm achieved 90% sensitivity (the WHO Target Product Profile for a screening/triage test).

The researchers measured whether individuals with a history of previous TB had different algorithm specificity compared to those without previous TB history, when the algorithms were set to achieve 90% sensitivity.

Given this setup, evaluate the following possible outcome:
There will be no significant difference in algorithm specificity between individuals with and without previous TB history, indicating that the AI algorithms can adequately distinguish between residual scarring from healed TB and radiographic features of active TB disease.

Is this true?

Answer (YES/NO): NO